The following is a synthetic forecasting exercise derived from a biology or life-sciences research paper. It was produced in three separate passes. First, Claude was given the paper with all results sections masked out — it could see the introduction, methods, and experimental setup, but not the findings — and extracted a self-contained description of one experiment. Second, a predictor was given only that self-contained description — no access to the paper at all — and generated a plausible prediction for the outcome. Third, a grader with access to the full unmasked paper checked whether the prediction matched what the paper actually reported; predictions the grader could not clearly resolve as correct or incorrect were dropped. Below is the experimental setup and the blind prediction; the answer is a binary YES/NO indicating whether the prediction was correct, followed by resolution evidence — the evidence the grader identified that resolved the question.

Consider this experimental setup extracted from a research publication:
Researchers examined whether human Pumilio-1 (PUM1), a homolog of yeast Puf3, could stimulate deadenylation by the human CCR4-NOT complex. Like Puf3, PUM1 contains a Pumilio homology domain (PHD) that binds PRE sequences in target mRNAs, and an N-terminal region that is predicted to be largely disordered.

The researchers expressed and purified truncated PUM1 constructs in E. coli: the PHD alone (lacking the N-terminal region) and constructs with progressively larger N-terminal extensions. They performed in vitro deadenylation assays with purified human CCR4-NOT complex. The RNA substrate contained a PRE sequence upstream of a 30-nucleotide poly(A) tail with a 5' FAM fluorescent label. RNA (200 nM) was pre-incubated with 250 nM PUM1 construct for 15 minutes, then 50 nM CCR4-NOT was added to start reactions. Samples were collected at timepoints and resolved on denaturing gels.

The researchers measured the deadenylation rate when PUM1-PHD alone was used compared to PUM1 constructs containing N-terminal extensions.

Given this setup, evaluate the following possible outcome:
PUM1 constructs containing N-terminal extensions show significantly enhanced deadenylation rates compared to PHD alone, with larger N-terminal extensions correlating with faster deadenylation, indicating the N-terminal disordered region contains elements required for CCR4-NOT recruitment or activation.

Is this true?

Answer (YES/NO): YES